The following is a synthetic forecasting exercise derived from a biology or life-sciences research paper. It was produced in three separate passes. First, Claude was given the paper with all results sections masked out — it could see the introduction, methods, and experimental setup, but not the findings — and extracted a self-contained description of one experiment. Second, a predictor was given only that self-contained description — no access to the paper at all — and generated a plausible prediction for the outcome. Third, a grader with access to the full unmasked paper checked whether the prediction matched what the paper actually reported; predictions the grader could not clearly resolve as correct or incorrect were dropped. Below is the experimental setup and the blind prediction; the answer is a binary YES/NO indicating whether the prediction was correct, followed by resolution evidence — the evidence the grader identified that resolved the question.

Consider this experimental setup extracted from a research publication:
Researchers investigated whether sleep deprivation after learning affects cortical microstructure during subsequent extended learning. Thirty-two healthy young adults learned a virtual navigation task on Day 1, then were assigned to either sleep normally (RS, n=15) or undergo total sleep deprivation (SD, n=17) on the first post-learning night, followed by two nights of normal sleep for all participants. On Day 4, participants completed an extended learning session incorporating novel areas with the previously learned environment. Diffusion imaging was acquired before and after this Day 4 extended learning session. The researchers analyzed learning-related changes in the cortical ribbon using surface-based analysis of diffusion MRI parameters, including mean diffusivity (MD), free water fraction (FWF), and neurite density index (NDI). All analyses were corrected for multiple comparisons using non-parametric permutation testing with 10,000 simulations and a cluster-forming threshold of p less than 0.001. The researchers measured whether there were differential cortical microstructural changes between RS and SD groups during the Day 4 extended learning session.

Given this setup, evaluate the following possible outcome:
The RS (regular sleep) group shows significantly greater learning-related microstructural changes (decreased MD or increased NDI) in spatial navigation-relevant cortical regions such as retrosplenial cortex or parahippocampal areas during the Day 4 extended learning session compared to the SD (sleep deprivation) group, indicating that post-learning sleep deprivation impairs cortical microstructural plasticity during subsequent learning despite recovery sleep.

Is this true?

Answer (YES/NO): NO